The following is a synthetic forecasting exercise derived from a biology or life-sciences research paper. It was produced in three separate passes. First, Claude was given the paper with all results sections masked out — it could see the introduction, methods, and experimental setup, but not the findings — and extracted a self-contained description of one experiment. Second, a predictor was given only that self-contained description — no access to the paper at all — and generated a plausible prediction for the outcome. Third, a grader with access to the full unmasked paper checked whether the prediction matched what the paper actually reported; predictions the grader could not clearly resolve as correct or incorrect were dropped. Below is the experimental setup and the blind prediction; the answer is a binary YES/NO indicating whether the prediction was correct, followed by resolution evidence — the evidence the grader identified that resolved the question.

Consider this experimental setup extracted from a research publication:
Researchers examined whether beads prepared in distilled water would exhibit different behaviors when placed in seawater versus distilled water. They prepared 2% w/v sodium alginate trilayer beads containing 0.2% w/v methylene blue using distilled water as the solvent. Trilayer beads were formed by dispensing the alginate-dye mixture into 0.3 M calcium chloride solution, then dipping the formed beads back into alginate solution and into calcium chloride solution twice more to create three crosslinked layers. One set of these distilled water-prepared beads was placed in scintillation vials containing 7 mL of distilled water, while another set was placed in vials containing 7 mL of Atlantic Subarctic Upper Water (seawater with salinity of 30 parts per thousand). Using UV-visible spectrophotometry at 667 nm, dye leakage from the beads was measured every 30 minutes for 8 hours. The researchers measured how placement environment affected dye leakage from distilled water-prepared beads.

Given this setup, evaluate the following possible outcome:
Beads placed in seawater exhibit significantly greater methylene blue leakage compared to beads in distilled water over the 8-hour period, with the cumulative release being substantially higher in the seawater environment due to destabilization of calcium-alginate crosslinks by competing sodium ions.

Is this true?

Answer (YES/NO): YES